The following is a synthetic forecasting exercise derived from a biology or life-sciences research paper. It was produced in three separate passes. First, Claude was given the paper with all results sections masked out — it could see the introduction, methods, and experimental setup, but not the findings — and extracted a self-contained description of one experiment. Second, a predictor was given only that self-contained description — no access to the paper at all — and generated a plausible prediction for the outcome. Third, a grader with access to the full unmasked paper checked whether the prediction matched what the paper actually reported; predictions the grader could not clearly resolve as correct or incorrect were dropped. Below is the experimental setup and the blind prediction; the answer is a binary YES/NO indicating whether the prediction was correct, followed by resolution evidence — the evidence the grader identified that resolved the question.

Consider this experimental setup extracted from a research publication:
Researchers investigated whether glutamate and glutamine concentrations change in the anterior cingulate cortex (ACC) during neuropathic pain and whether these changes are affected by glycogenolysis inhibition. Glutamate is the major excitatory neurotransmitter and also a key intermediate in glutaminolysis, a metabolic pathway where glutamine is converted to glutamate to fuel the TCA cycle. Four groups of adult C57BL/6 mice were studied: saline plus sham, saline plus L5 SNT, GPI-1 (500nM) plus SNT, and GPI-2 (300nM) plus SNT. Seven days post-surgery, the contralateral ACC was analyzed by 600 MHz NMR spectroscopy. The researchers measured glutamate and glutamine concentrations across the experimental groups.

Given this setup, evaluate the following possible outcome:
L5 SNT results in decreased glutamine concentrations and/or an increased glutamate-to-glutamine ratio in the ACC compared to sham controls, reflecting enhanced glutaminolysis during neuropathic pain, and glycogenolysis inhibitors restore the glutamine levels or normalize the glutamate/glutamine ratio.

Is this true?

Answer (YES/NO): NO